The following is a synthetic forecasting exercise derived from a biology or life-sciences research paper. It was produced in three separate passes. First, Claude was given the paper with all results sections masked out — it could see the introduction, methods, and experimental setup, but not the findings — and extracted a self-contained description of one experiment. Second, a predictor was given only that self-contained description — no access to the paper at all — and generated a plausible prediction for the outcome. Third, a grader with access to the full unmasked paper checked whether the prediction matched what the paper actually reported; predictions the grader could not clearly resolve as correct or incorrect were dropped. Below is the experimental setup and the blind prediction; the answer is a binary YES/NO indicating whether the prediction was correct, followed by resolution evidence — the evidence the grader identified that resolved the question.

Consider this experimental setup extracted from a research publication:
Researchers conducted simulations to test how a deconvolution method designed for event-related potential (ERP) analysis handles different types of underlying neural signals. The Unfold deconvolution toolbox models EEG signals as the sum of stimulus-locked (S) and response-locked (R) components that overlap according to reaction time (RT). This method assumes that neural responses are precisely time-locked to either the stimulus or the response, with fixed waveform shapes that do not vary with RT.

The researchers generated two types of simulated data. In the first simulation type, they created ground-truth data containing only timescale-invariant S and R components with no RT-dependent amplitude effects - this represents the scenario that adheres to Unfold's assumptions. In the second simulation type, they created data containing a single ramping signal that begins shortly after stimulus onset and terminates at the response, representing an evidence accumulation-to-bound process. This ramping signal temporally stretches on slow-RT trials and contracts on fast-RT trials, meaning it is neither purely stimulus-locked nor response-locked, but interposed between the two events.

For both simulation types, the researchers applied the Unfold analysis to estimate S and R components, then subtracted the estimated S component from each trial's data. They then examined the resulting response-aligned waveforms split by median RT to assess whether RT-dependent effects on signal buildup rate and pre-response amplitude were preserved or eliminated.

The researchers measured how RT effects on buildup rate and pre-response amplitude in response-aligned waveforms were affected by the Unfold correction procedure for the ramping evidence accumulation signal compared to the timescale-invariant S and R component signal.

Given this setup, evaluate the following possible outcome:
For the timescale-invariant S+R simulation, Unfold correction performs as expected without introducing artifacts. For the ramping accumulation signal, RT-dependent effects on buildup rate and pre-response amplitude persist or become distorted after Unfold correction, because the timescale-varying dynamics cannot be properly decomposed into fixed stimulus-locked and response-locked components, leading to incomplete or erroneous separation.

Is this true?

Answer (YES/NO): NO